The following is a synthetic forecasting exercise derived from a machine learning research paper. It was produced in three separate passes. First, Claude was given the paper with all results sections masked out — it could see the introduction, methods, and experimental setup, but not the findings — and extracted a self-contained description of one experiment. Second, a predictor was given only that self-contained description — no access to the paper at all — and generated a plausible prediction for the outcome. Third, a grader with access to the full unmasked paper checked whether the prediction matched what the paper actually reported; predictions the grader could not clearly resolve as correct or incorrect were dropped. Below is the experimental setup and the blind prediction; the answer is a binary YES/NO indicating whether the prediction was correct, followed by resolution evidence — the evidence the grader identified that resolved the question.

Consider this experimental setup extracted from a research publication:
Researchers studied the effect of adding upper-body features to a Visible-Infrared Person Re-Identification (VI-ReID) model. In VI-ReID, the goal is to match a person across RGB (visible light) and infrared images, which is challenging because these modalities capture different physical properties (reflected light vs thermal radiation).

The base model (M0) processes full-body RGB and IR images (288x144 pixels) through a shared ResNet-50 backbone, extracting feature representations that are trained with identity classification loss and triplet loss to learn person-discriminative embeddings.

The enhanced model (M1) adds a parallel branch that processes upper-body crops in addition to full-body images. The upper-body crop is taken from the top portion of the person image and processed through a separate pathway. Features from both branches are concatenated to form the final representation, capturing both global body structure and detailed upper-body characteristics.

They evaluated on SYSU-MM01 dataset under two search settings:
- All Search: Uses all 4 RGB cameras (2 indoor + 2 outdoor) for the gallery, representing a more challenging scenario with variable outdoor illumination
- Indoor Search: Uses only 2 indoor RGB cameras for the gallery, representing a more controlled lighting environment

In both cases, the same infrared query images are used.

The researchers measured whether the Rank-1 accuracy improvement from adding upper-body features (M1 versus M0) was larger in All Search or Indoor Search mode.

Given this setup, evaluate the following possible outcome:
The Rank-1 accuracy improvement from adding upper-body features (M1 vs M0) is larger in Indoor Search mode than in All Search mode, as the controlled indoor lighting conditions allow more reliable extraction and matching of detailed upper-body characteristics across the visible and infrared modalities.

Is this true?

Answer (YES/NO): YES